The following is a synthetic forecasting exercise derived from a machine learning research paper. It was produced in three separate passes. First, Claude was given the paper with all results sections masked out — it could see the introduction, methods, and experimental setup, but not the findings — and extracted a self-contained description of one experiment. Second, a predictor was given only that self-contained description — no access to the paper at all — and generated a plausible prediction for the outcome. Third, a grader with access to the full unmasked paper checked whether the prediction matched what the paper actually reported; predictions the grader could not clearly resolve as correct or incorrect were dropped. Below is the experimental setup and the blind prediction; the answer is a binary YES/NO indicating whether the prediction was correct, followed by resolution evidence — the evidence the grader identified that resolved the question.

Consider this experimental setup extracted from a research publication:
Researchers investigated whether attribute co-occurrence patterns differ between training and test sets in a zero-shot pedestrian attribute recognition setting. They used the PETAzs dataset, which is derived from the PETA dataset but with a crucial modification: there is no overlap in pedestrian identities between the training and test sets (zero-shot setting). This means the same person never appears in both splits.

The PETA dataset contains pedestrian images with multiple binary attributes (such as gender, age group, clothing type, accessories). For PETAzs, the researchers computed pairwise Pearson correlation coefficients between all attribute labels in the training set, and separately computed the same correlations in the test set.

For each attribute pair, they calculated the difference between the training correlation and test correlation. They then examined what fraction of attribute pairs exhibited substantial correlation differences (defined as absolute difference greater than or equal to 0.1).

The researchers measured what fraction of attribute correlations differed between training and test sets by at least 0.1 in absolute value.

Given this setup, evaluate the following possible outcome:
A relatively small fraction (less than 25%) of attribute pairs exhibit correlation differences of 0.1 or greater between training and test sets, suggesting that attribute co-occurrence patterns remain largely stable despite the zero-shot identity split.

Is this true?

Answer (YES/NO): YES